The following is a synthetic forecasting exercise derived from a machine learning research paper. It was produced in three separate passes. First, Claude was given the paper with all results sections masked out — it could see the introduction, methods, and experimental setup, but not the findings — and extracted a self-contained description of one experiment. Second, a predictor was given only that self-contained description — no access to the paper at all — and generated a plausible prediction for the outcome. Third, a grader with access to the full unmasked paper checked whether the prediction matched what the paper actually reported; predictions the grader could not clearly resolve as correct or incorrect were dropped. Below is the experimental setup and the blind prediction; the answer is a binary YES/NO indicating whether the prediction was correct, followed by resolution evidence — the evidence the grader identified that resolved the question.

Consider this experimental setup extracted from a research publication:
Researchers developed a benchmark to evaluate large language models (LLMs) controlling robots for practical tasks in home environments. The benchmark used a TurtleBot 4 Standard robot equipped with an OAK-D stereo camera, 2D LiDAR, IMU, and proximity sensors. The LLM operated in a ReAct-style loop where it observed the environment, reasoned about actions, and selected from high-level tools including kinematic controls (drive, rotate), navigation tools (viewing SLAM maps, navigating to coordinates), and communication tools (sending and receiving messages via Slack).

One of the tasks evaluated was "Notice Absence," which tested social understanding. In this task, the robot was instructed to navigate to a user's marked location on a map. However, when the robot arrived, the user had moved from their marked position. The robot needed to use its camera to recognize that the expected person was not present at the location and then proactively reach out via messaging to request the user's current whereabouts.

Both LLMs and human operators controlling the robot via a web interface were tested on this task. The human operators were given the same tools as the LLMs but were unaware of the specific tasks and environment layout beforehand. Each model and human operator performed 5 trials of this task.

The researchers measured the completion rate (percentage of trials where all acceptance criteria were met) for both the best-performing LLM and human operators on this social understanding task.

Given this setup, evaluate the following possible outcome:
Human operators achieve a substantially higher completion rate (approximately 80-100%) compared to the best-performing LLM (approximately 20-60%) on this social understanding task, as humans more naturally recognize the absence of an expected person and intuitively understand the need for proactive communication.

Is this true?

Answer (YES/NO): NO